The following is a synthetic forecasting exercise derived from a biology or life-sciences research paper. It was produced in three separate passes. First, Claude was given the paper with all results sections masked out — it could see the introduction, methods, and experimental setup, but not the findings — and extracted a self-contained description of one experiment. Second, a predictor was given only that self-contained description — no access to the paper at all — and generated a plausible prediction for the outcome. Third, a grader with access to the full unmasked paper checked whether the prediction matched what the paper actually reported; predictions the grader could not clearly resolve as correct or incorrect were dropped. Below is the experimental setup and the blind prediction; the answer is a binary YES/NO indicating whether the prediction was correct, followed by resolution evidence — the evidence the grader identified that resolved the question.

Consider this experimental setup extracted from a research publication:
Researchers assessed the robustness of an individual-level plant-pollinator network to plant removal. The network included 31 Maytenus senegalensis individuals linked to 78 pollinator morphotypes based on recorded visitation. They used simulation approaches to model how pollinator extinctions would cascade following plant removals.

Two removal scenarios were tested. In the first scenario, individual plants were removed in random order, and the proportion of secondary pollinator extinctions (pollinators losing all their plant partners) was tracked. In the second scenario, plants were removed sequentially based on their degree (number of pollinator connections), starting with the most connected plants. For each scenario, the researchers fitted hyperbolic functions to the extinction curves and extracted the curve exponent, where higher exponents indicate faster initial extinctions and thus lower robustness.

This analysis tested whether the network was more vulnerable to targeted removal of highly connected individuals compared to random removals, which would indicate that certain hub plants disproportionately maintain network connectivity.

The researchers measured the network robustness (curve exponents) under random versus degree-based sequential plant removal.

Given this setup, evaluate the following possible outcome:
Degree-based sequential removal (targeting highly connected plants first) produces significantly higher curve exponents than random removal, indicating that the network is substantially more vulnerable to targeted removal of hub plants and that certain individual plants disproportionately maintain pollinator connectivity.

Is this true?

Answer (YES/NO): NO